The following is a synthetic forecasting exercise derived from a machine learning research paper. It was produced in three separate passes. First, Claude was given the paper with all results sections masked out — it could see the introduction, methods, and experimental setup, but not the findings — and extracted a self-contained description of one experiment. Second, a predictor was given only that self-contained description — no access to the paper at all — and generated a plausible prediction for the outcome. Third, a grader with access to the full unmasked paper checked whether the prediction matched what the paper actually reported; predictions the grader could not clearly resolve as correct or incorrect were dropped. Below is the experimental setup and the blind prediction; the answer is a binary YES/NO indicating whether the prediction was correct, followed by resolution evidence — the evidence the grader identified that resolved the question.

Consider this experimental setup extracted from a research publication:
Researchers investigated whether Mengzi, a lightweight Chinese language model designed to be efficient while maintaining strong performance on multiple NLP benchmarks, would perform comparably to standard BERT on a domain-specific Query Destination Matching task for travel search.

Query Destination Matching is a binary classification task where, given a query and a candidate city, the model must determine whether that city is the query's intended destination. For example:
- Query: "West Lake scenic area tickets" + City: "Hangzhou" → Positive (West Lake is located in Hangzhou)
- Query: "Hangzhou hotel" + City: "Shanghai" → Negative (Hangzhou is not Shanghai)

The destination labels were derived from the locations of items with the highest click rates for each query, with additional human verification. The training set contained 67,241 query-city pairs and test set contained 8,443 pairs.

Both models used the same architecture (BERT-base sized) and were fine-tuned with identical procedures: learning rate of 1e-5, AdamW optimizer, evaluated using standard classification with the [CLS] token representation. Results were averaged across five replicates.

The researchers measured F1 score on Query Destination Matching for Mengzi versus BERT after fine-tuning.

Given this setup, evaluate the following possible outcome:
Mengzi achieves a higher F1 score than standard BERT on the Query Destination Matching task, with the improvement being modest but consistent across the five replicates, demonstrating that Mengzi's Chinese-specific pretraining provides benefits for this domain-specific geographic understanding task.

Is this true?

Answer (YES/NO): NO